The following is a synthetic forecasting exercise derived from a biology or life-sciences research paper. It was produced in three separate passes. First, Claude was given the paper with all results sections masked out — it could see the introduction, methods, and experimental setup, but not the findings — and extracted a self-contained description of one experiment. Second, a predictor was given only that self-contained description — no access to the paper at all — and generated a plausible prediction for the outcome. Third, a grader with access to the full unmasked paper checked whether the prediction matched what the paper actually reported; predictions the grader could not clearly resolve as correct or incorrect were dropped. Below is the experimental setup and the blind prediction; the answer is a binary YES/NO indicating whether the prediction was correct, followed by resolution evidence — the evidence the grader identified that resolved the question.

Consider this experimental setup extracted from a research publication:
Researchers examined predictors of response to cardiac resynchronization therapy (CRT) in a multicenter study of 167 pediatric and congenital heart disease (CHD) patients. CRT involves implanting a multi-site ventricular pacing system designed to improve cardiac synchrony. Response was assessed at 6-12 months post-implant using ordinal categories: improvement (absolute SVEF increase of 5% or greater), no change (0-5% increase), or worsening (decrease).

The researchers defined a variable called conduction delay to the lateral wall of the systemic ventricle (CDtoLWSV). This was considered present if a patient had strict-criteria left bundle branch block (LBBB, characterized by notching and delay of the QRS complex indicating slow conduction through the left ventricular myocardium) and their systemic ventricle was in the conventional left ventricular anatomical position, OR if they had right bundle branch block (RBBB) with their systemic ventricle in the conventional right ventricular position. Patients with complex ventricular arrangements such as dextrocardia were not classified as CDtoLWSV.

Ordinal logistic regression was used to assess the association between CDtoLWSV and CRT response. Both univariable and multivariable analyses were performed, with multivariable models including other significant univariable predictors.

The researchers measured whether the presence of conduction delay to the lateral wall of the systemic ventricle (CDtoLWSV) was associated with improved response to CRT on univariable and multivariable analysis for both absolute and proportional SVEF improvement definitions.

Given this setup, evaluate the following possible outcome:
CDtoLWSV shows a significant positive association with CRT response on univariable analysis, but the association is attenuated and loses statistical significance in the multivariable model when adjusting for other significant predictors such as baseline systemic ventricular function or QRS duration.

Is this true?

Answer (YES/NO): NO